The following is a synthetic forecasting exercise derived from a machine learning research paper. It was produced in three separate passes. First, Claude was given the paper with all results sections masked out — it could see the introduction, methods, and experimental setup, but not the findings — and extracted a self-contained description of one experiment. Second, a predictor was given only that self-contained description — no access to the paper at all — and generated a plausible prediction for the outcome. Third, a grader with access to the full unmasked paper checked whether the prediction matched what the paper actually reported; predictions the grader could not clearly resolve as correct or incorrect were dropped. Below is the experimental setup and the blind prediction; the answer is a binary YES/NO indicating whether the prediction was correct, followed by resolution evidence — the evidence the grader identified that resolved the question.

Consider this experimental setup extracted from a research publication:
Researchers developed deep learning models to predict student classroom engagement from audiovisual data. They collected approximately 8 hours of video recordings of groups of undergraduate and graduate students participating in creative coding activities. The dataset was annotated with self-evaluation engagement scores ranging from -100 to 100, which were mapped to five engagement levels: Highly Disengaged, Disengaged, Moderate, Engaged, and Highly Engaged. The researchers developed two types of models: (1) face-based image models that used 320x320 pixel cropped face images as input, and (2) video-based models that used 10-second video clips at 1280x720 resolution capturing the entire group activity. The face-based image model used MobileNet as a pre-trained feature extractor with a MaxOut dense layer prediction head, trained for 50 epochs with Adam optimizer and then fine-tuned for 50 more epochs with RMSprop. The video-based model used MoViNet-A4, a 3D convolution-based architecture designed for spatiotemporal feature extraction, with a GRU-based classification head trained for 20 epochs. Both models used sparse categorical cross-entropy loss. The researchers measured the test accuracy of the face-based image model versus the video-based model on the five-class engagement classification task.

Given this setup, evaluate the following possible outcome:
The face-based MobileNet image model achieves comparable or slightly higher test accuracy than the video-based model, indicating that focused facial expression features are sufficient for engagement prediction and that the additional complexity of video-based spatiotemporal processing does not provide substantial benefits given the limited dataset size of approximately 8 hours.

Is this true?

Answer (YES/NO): NO